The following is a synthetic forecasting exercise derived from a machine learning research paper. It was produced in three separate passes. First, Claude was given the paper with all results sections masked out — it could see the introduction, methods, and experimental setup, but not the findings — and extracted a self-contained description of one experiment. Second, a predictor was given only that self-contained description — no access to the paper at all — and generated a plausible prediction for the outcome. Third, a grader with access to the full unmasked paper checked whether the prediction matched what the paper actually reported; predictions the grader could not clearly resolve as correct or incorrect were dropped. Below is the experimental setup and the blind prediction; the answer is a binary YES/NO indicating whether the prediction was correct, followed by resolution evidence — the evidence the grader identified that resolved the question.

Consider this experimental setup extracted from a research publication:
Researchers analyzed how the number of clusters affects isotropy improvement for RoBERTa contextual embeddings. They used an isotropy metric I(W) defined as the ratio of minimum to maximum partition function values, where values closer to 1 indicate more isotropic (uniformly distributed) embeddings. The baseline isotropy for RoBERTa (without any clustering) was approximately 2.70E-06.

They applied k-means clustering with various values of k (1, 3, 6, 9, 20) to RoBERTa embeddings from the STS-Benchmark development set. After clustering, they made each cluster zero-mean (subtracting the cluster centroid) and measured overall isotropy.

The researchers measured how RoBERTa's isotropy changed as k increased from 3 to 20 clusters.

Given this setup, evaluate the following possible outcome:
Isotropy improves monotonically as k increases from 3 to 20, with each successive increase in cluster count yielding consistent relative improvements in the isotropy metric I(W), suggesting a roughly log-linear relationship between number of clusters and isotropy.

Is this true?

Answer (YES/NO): NO